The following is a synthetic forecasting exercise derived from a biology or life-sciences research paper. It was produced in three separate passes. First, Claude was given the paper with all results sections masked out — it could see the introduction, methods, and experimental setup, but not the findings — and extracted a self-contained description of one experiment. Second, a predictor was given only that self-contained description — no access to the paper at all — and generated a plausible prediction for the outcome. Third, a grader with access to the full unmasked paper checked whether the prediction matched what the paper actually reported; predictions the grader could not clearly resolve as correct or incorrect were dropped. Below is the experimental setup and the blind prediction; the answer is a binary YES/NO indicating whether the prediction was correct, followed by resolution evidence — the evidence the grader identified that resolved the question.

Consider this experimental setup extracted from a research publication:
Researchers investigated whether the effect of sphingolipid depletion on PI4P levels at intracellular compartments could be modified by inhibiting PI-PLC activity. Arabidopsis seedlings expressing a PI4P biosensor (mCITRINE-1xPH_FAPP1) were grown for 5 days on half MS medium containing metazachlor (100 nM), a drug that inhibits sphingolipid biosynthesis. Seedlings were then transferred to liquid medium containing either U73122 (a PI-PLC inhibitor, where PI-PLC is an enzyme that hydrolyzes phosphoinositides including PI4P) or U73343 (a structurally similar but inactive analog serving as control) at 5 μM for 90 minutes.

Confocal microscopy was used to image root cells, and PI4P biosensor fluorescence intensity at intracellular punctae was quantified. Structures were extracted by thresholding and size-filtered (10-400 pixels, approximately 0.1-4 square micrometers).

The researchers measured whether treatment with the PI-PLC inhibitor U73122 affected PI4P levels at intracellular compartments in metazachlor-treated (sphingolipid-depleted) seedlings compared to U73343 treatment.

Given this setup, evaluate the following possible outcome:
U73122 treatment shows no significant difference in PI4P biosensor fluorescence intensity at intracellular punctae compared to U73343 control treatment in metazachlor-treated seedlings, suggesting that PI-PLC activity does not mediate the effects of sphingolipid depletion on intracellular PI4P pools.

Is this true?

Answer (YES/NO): NO